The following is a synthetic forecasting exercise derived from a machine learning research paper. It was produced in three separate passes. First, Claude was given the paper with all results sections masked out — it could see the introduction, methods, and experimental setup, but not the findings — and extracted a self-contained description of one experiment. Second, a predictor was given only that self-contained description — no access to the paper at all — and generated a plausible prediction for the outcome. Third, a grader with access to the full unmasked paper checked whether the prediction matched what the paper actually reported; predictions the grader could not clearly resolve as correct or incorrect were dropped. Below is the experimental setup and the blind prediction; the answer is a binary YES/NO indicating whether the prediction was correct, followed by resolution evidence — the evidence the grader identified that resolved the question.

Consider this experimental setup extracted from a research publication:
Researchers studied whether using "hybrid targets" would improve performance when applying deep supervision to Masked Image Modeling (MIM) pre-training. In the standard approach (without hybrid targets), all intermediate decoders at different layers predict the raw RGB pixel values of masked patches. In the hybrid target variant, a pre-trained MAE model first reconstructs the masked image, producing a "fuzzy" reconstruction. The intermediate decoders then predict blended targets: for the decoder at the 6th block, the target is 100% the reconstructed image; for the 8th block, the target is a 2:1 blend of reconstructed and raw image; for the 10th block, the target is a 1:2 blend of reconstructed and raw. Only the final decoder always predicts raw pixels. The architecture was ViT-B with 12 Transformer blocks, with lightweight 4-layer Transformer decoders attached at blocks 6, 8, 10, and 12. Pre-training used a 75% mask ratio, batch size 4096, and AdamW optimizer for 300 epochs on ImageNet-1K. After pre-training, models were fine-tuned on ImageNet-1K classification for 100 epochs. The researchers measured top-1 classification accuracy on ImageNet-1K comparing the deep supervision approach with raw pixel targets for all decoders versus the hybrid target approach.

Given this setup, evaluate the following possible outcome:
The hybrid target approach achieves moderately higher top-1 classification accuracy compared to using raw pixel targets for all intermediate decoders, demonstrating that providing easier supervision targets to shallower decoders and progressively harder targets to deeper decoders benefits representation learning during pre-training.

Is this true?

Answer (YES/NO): YES